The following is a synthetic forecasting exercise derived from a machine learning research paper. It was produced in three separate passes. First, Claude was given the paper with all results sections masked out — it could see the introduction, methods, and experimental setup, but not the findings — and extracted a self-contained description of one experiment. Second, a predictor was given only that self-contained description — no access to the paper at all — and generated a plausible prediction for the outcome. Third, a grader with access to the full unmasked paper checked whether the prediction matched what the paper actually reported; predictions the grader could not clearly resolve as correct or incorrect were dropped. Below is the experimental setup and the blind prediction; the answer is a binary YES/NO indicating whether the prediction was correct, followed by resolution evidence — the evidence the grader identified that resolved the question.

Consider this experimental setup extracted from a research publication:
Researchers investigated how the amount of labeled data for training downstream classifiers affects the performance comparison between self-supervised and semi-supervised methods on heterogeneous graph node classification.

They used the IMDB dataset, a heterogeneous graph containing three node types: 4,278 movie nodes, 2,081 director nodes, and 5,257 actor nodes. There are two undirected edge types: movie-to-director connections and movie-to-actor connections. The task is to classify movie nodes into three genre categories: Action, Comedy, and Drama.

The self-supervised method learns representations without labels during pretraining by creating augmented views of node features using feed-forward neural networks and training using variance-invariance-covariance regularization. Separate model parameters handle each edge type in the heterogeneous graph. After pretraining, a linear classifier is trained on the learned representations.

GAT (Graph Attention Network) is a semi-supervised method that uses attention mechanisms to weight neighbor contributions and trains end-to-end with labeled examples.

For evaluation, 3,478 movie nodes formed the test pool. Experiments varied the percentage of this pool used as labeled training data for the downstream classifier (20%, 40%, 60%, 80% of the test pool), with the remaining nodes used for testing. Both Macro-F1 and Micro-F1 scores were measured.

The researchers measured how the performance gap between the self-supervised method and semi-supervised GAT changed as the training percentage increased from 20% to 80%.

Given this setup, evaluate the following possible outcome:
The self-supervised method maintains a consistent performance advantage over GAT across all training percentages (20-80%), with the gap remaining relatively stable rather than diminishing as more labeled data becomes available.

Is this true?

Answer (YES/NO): NO